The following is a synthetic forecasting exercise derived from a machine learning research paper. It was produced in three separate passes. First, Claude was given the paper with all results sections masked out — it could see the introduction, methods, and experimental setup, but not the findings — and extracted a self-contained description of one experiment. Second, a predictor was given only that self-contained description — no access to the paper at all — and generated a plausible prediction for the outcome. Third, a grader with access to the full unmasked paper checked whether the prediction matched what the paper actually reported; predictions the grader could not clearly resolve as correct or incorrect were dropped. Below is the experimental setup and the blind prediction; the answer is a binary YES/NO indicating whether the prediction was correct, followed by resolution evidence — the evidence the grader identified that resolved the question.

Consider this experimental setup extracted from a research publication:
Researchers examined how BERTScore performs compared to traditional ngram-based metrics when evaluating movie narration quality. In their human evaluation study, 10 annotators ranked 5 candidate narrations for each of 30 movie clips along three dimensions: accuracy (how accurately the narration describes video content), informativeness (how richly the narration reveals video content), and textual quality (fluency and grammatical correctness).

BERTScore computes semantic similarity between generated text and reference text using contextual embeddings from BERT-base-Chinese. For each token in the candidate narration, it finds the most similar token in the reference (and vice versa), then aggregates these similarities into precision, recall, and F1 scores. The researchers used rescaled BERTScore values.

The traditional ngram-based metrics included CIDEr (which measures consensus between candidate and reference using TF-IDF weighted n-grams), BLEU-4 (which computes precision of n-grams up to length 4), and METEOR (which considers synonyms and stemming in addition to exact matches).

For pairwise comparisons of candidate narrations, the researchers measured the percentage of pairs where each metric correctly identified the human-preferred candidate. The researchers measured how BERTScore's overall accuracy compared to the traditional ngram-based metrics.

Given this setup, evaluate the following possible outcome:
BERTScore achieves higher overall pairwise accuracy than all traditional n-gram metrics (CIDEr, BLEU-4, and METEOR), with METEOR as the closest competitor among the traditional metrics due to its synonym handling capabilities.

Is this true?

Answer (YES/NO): NO